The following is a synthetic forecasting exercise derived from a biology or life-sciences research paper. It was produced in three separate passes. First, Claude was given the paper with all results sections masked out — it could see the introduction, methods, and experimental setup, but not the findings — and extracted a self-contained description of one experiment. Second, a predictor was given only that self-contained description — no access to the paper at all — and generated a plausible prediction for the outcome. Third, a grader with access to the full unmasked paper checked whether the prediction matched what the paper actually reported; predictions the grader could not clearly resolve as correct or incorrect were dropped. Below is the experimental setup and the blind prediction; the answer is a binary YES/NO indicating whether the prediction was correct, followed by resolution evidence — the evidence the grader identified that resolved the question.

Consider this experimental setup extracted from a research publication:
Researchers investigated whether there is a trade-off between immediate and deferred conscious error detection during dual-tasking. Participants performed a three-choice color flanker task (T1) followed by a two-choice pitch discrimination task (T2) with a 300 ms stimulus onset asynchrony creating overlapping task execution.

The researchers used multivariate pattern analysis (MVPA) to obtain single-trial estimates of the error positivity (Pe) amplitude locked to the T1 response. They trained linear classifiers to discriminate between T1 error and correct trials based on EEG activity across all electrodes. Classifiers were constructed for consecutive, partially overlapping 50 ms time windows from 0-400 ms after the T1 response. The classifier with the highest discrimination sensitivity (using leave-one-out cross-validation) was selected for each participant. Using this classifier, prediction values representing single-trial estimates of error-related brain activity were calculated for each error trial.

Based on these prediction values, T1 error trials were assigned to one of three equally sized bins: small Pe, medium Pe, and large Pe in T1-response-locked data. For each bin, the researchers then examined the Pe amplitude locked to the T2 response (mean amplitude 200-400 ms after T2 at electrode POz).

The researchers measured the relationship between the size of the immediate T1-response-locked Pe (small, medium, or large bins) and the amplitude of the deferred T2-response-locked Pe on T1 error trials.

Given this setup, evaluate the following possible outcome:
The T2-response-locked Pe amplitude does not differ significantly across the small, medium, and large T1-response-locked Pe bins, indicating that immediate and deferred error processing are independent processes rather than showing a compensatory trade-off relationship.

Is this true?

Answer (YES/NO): NO